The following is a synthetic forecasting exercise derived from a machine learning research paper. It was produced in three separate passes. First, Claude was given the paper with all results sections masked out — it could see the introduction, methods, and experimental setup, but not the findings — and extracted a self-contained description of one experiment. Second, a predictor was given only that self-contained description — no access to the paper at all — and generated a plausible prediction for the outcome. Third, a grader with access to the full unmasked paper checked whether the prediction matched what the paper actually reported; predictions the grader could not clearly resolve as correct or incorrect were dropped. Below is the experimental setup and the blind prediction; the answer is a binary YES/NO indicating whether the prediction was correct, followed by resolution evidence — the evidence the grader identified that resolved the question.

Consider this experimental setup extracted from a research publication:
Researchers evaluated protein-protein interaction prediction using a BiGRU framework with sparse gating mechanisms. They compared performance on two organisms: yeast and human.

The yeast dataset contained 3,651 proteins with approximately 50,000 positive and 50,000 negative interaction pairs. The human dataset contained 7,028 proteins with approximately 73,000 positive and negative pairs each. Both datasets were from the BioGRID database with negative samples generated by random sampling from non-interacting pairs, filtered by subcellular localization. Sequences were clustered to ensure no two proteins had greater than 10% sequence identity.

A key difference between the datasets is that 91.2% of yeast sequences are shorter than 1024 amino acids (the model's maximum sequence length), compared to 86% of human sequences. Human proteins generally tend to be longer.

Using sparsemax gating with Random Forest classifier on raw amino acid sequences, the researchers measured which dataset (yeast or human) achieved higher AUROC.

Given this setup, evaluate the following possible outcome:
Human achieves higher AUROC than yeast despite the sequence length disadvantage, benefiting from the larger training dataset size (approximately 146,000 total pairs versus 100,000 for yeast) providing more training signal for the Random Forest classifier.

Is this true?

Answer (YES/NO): NO